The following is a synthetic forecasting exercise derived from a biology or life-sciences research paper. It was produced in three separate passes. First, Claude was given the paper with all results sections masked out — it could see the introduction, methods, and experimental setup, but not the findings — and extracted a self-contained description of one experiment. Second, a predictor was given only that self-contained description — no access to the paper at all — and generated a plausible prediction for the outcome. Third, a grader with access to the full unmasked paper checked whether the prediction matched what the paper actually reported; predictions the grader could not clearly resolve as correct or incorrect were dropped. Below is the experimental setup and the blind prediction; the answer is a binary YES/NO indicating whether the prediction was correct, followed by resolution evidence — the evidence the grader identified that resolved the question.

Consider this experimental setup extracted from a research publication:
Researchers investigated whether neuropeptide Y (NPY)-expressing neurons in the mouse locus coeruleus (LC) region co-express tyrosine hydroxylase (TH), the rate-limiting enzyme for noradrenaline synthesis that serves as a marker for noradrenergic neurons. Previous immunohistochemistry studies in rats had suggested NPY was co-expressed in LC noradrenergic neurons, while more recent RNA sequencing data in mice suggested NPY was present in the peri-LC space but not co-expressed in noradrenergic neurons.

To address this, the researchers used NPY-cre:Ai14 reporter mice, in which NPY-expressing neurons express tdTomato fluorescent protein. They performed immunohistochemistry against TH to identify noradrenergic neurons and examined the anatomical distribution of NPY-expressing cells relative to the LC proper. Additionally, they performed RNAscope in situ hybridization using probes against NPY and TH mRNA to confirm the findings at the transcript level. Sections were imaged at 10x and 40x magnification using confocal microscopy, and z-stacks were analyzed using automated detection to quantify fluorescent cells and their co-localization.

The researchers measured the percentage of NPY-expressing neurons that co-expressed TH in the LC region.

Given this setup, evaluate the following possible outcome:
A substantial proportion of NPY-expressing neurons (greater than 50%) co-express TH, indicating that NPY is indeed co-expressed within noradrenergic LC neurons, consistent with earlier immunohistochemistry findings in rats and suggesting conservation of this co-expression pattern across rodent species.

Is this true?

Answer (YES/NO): NO